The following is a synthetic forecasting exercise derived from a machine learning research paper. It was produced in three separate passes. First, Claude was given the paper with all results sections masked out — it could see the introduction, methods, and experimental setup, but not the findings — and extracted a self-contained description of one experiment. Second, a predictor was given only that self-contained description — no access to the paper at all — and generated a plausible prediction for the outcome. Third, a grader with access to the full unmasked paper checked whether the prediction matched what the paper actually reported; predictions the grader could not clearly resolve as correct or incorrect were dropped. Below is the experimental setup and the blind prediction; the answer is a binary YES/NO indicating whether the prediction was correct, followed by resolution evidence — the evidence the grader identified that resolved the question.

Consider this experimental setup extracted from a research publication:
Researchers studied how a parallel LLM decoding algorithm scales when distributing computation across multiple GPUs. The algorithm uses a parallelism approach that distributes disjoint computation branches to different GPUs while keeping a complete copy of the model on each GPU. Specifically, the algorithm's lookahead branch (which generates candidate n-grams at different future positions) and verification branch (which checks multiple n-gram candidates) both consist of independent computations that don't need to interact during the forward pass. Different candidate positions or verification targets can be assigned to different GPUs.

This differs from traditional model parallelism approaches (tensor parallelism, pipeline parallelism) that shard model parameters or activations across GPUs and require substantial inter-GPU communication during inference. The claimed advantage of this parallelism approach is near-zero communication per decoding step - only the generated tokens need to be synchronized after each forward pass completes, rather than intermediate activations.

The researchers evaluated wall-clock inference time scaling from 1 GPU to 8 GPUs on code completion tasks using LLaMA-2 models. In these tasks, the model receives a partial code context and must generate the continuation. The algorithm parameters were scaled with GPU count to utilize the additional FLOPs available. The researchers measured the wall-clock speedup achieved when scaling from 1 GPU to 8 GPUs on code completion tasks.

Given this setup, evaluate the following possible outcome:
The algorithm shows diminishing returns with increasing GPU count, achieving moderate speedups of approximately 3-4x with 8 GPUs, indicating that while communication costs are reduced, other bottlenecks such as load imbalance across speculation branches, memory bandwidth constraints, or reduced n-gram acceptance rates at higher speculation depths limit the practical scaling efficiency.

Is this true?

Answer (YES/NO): YES